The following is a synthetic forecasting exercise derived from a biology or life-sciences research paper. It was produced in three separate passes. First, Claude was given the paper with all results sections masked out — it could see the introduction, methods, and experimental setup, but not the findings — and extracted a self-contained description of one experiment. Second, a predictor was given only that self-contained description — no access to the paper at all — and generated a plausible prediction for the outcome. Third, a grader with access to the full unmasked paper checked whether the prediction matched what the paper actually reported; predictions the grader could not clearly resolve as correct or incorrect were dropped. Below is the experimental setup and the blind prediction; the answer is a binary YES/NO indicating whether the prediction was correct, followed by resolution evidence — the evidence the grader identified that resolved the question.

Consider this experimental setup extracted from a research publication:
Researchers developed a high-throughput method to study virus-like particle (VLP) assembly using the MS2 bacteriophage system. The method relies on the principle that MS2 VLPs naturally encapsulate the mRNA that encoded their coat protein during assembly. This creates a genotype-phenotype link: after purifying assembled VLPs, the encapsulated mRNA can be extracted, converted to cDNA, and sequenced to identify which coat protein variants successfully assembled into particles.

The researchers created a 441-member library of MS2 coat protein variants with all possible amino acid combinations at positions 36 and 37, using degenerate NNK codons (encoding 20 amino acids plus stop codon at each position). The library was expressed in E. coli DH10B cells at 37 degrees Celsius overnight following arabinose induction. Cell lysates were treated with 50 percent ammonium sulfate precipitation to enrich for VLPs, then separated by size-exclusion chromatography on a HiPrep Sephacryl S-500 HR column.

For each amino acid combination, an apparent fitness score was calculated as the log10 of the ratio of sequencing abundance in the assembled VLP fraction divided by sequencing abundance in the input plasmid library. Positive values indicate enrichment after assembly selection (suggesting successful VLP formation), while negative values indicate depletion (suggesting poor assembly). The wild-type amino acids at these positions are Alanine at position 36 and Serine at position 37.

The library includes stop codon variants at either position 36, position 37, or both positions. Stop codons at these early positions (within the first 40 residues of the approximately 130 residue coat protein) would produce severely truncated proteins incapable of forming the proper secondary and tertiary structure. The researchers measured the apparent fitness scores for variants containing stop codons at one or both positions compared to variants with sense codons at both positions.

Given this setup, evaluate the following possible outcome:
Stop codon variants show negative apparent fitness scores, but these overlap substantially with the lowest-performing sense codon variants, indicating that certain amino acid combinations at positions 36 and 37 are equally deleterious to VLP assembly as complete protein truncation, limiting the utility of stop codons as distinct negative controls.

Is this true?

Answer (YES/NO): NO